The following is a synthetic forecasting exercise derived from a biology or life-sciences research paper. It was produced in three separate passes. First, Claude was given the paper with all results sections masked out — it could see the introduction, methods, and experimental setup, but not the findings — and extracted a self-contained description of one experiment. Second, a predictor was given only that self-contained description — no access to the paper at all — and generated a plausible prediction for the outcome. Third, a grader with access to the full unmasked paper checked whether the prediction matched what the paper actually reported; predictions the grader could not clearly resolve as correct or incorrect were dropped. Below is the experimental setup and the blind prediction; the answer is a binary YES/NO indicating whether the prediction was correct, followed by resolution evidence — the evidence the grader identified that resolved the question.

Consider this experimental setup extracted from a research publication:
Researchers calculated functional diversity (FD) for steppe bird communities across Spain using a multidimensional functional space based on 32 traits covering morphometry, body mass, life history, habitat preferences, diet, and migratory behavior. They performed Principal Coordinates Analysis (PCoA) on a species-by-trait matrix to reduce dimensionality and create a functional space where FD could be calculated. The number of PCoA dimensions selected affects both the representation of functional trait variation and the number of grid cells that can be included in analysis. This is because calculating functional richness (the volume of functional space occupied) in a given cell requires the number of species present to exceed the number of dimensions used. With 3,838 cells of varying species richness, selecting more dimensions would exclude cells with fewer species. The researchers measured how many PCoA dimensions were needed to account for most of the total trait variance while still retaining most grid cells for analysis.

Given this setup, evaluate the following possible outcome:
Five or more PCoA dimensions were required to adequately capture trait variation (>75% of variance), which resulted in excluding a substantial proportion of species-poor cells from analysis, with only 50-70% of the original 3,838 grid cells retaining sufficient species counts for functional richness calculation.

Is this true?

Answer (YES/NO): NO